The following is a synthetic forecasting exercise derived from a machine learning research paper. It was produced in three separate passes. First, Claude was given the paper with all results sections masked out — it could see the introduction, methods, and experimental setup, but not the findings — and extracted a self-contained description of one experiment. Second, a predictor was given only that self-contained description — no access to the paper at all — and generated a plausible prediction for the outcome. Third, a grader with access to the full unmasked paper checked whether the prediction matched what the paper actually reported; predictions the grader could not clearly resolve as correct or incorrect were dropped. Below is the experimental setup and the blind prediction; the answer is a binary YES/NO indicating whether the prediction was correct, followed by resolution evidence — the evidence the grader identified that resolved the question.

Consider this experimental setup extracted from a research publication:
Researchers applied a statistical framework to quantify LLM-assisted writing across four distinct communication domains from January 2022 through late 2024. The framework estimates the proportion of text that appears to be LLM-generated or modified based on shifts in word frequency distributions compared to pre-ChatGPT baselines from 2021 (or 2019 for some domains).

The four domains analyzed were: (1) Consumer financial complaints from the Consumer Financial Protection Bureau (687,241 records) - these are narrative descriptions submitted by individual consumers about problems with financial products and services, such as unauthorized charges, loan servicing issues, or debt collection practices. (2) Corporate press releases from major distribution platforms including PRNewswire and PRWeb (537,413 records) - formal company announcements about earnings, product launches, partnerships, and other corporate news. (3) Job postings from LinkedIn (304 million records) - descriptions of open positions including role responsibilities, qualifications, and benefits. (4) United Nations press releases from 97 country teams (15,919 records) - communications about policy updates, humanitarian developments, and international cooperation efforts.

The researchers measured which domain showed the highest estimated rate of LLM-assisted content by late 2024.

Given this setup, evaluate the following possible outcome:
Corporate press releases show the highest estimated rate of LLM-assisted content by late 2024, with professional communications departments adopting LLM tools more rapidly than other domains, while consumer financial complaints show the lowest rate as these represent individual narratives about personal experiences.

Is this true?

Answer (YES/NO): NO